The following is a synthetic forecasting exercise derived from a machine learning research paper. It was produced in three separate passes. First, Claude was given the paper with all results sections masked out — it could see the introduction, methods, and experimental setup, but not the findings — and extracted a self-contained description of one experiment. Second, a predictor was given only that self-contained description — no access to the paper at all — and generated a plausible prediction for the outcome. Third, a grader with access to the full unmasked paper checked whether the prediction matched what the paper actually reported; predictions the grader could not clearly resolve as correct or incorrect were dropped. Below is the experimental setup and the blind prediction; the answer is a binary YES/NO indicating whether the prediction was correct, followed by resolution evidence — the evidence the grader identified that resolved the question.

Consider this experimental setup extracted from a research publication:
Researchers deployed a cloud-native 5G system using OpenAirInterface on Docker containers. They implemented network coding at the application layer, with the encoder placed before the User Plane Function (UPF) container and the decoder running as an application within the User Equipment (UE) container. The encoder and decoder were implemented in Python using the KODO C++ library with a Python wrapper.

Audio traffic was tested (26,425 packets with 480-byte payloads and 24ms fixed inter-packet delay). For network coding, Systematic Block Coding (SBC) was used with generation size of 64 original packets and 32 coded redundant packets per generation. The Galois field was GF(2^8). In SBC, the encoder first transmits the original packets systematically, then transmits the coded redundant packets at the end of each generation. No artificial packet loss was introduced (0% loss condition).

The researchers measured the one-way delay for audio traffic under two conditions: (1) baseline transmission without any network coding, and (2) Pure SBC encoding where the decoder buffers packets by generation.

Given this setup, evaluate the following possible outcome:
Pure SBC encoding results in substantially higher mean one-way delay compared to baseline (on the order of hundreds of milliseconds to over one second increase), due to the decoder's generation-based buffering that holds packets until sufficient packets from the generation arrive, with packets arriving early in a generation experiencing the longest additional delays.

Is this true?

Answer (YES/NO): YES